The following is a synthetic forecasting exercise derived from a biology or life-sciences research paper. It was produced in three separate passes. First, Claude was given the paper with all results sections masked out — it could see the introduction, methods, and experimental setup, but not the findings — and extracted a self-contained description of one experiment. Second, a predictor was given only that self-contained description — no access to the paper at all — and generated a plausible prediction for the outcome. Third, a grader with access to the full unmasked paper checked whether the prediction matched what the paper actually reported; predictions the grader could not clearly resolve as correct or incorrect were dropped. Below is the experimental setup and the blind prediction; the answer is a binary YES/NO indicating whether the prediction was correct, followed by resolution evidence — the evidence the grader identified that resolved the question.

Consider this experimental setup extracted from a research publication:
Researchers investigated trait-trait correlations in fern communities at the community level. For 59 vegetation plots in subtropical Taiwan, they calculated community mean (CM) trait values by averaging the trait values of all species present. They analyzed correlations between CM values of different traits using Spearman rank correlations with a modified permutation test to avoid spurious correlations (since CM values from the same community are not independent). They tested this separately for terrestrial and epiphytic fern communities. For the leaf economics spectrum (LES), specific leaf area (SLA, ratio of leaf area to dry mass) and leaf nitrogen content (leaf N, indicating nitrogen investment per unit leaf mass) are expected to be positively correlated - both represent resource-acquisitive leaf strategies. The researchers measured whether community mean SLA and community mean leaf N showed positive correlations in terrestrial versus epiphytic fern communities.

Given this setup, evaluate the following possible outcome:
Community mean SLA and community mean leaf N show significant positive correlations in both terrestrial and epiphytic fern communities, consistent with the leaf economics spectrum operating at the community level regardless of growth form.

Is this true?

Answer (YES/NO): NO